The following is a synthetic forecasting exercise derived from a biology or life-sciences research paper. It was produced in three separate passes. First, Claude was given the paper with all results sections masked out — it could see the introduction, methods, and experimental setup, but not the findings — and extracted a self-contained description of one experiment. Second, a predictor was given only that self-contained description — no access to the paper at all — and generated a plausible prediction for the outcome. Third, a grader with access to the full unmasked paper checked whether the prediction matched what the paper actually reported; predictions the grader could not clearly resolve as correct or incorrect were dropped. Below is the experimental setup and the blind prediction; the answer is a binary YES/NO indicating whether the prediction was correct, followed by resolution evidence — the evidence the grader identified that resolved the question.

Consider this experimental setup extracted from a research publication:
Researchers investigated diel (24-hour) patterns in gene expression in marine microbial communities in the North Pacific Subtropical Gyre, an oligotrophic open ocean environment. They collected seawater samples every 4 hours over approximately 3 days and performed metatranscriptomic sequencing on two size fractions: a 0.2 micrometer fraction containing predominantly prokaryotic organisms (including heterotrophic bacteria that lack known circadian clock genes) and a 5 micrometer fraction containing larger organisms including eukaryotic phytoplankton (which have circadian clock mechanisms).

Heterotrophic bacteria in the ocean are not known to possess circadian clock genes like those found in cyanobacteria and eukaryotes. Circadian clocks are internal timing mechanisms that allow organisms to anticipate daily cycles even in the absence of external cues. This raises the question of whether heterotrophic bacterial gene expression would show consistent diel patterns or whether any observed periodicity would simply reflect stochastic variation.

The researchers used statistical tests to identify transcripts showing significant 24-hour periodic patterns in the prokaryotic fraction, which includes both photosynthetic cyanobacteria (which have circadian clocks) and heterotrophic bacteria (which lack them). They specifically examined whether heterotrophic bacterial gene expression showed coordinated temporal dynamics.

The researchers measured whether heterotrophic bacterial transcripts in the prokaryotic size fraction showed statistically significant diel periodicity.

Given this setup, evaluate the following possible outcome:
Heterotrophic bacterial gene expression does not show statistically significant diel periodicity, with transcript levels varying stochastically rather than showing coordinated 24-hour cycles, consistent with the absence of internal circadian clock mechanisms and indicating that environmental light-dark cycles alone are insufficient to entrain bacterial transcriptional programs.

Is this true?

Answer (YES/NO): NO